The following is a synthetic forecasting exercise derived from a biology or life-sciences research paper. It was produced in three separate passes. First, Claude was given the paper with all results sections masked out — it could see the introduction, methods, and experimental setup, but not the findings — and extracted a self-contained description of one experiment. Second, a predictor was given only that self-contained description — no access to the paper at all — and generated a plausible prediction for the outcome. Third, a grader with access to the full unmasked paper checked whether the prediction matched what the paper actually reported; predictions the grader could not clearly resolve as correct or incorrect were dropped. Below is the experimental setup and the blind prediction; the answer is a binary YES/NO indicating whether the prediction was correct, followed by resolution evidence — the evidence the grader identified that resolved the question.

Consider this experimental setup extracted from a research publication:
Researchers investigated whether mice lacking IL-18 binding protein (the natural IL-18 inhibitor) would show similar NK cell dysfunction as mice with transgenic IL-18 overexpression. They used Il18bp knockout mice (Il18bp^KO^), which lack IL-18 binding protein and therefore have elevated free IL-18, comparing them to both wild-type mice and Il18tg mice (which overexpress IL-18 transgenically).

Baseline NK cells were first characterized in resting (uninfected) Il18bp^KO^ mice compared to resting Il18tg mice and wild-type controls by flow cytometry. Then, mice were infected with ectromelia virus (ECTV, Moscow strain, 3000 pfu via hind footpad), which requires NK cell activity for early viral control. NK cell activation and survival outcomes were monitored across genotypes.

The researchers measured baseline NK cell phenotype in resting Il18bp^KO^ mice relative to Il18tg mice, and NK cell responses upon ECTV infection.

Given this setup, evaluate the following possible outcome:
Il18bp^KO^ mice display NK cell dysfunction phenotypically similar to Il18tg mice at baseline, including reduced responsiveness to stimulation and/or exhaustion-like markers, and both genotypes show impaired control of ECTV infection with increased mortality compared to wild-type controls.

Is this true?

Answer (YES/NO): NO